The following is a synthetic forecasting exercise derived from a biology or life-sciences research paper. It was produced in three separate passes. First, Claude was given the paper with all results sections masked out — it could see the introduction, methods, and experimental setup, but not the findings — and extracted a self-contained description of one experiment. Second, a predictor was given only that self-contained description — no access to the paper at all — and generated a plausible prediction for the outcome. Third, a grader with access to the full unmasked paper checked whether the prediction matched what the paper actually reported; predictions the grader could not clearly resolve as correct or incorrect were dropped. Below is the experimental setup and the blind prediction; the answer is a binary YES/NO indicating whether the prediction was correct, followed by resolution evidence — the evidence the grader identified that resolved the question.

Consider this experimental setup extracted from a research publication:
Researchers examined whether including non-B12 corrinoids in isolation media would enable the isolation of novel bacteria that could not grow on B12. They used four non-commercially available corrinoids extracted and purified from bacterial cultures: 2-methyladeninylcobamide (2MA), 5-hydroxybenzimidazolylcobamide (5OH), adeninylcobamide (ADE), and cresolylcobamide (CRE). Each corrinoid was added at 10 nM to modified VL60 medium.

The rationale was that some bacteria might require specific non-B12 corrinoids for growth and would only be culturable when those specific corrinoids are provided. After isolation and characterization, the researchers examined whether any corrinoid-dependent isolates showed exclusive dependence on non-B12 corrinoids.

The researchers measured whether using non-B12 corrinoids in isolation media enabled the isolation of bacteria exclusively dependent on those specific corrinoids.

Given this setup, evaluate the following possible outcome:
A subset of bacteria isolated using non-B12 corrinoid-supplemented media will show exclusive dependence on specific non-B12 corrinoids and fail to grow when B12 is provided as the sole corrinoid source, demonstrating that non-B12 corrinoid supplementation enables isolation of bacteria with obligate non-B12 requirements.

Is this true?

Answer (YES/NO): NO